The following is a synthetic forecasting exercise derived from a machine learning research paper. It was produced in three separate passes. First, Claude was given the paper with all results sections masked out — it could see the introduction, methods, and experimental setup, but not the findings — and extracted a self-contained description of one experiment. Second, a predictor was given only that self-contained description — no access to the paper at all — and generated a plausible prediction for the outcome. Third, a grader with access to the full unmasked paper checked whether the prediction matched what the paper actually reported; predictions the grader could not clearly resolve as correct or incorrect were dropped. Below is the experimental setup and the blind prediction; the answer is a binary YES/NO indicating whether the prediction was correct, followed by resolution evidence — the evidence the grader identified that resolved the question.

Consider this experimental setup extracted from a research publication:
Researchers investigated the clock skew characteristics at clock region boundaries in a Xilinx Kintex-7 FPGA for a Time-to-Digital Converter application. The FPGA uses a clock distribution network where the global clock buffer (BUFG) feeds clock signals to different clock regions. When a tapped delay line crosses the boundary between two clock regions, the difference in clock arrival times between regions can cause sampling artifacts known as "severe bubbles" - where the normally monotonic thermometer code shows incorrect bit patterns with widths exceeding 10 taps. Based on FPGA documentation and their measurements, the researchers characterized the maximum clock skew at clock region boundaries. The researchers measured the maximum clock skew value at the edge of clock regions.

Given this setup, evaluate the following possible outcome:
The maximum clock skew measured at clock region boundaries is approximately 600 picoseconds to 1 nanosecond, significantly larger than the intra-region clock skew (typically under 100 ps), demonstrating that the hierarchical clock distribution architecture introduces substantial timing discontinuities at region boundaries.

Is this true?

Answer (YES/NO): NO